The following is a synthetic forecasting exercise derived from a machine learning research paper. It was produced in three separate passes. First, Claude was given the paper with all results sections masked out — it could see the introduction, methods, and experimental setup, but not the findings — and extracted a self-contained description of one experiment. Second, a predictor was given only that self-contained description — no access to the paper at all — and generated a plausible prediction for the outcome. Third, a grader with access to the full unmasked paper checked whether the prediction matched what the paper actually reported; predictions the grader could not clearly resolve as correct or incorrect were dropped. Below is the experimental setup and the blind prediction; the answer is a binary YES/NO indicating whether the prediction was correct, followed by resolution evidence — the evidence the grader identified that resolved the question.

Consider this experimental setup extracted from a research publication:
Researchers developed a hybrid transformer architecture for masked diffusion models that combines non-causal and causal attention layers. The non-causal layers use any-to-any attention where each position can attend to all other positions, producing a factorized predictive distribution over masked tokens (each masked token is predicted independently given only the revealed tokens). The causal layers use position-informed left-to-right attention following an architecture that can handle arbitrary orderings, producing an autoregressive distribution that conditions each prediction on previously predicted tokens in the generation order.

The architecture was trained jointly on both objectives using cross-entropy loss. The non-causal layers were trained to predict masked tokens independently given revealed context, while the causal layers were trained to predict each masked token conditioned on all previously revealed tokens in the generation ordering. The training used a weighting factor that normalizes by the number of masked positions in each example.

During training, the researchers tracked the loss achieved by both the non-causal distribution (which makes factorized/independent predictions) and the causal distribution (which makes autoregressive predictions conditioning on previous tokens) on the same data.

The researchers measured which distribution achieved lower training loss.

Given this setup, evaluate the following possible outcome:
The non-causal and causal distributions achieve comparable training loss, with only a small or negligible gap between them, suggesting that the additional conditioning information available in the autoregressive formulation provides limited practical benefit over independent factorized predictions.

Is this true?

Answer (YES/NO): NO